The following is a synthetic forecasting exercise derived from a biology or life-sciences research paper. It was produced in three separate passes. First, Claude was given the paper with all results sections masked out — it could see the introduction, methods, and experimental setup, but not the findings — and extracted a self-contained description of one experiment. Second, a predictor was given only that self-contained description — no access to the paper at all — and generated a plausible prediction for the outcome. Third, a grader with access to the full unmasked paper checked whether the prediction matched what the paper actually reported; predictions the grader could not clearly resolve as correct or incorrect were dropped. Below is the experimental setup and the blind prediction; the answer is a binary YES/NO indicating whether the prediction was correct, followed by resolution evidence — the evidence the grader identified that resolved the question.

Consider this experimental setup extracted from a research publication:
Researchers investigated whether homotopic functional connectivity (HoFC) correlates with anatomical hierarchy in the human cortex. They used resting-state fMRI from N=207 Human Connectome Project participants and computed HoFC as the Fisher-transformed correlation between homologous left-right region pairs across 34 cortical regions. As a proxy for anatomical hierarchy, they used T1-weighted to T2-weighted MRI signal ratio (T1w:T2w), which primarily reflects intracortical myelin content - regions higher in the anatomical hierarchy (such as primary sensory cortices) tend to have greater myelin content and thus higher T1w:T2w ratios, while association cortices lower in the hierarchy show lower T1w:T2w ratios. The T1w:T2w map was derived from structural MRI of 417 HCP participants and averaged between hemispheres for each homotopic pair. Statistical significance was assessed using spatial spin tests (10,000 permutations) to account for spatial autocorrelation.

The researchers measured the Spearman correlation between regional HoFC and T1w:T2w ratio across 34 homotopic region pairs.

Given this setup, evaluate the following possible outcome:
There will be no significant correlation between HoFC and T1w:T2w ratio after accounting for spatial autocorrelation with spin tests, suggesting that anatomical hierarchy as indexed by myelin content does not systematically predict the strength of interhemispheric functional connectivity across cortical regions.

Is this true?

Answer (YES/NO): NO